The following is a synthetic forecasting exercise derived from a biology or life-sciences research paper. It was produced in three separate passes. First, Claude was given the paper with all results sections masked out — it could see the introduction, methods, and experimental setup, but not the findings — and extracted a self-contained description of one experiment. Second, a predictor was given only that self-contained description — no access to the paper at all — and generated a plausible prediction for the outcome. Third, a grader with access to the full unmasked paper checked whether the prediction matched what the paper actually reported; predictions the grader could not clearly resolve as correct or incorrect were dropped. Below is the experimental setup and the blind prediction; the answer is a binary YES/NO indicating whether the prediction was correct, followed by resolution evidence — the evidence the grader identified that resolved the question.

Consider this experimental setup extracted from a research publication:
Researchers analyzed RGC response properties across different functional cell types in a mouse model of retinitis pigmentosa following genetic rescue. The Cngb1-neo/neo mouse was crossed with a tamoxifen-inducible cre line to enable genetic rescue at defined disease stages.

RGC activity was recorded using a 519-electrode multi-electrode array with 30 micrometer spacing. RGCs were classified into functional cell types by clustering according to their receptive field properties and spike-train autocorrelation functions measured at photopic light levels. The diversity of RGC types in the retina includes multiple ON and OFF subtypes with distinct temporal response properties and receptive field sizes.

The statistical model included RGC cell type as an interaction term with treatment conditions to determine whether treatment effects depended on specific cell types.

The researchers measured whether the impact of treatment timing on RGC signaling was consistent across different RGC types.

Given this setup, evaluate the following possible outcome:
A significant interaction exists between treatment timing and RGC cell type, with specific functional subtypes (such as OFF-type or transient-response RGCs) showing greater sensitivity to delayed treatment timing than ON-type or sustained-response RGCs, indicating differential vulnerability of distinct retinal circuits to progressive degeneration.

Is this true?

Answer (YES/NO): NO